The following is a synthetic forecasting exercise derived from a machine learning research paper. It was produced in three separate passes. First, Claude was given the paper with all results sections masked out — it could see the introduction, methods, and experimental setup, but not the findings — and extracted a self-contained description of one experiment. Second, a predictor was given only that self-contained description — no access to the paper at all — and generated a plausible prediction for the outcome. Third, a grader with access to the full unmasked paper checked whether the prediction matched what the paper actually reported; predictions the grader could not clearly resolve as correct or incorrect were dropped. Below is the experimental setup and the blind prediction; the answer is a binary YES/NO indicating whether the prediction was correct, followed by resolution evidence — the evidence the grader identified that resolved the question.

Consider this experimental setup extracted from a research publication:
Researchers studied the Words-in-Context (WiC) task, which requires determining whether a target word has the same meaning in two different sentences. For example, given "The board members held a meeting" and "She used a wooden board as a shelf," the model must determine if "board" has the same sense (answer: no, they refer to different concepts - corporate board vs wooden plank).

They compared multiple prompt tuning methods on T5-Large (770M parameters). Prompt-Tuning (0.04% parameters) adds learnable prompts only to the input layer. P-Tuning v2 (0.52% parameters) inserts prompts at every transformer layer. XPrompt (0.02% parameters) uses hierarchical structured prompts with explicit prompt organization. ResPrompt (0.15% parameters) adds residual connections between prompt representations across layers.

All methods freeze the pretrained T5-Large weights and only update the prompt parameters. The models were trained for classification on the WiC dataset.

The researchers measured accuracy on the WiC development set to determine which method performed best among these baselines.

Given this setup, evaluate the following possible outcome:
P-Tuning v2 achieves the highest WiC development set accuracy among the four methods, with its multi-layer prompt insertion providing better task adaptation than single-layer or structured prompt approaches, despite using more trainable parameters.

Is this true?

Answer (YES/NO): NO